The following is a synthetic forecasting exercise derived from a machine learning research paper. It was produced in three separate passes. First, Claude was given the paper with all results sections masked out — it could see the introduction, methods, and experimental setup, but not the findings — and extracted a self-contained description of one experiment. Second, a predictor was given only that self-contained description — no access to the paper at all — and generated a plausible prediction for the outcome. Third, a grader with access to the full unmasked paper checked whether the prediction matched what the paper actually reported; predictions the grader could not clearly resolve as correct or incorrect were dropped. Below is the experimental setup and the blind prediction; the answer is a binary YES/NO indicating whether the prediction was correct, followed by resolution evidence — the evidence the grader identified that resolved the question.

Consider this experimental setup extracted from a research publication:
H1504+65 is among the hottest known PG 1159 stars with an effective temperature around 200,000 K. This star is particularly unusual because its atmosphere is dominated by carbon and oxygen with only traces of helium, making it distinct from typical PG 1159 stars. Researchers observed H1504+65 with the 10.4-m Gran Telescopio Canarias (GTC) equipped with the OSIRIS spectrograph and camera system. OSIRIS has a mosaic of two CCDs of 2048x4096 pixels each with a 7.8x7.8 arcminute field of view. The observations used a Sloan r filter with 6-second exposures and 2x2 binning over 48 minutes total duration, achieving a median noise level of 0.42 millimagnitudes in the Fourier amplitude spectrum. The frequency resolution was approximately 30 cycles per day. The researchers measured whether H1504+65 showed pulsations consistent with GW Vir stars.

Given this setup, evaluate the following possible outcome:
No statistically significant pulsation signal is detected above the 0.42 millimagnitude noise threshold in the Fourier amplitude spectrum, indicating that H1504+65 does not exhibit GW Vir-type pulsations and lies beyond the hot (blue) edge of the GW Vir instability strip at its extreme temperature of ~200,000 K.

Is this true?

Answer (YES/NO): YES